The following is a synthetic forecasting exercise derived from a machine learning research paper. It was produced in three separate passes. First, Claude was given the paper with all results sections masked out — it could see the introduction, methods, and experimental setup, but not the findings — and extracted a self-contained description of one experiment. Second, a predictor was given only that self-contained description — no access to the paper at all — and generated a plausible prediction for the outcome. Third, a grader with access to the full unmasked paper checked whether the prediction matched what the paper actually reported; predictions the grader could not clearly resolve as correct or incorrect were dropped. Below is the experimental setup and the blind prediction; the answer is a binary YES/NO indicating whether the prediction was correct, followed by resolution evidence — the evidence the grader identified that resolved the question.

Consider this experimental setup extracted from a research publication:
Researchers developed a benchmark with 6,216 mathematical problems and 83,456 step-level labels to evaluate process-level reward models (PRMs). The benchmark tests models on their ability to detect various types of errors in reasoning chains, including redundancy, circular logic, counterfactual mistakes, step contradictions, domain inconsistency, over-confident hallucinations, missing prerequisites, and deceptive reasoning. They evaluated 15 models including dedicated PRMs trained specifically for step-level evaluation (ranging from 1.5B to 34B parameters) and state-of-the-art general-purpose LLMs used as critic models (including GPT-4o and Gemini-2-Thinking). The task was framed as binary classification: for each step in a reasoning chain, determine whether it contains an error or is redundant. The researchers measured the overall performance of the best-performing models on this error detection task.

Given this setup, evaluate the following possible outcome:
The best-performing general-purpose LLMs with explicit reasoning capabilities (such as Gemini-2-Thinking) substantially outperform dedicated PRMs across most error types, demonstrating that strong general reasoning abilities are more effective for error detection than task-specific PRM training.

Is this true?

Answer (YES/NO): YES